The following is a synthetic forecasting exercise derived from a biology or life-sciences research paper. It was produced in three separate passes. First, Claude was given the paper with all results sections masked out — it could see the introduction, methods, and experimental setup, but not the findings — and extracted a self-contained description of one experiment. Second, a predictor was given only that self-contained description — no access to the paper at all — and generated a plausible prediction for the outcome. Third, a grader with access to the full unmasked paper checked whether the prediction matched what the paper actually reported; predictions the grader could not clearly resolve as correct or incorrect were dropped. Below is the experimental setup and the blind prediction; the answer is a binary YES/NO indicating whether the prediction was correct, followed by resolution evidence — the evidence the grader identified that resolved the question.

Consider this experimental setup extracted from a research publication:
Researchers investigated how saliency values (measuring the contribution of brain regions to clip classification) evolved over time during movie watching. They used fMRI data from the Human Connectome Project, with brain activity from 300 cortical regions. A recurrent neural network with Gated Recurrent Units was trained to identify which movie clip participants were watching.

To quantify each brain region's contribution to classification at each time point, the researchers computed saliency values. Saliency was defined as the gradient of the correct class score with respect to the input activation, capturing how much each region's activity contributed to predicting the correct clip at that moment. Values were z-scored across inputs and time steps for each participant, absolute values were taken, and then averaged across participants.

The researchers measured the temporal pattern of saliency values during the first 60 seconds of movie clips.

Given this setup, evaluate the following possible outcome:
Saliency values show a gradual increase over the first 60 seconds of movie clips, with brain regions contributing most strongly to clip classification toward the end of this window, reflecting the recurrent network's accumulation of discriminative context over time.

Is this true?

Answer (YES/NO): NO